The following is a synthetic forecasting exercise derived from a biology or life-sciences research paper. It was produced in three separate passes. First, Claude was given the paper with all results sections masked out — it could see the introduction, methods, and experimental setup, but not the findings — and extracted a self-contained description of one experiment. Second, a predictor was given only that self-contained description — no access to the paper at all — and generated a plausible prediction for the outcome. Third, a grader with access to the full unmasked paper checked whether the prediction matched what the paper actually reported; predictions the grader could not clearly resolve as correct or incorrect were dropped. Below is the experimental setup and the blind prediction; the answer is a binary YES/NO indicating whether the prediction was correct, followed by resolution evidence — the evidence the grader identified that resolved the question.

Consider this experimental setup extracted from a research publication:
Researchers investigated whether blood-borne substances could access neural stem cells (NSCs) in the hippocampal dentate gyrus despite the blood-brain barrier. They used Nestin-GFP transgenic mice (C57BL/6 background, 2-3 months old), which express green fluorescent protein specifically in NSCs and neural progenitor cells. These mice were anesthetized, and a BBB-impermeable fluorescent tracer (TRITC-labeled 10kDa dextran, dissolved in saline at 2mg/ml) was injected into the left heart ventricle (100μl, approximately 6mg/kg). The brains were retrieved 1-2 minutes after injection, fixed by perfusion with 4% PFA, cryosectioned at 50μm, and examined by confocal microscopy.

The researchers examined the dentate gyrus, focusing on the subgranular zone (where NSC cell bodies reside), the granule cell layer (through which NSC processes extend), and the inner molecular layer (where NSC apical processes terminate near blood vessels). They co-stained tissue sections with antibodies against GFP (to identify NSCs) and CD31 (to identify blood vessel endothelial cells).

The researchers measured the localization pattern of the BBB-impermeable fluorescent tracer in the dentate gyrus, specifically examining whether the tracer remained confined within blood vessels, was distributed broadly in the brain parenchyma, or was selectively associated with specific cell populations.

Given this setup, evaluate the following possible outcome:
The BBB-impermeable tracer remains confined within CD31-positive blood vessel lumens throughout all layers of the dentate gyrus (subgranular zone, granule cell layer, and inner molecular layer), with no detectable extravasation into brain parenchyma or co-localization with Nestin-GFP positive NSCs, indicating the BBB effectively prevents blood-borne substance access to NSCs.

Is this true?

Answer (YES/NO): NO